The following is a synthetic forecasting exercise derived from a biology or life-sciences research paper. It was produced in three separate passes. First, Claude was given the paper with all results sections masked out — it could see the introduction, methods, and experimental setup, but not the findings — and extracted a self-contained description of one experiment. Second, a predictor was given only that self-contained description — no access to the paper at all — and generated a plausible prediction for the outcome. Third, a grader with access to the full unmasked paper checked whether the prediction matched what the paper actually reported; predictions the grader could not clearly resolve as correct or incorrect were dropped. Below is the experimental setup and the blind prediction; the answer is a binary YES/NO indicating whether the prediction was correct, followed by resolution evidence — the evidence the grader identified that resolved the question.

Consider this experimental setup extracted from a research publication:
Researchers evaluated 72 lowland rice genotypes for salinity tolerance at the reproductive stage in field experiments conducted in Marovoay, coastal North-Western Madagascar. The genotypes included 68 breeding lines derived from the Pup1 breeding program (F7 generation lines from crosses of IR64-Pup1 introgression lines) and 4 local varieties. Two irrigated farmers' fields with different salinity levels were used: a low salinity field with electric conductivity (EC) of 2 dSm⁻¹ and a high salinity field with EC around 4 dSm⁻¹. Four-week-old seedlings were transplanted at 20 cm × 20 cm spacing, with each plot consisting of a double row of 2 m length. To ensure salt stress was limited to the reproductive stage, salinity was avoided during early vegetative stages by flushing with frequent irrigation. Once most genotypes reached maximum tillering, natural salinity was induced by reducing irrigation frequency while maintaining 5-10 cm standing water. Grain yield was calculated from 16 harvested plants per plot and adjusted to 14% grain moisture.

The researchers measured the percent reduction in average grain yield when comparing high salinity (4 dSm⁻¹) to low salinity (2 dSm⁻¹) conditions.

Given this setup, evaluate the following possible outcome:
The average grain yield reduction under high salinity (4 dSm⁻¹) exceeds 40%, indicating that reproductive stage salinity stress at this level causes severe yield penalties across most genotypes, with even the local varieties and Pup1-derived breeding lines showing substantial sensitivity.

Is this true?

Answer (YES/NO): YES